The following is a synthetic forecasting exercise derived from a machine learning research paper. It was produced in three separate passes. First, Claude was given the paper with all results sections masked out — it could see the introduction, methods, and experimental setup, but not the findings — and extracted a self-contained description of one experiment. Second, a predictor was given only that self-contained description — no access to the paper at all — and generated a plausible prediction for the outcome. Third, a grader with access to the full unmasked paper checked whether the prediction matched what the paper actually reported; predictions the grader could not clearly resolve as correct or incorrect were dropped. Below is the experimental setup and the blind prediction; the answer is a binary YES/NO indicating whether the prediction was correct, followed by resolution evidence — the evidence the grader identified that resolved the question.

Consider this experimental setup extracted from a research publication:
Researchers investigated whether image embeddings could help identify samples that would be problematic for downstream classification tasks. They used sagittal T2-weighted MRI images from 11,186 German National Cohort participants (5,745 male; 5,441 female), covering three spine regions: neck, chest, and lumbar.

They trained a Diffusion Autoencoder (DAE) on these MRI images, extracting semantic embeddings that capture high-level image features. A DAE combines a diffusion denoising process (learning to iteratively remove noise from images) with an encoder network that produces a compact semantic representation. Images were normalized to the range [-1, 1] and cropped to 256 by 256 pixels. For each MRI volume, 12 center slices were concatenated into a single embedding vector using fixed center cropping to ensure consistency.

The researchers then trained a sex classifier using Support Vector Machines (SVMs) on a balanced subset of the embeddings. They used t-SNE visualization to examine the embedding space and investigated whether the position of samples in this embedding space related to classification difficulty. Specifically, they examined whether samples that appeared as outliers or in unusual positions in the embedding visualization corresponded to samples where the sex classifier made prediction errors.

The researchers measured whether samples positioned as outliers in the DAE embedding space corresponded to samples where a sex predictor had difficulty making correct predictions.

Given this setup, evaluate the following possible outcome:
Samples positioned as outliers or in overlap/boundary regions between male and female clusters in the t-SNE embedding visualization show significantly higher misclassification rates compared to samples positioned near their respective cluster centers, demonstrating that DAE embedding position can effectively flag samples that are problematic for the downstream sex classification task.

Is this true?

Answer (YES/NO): YES